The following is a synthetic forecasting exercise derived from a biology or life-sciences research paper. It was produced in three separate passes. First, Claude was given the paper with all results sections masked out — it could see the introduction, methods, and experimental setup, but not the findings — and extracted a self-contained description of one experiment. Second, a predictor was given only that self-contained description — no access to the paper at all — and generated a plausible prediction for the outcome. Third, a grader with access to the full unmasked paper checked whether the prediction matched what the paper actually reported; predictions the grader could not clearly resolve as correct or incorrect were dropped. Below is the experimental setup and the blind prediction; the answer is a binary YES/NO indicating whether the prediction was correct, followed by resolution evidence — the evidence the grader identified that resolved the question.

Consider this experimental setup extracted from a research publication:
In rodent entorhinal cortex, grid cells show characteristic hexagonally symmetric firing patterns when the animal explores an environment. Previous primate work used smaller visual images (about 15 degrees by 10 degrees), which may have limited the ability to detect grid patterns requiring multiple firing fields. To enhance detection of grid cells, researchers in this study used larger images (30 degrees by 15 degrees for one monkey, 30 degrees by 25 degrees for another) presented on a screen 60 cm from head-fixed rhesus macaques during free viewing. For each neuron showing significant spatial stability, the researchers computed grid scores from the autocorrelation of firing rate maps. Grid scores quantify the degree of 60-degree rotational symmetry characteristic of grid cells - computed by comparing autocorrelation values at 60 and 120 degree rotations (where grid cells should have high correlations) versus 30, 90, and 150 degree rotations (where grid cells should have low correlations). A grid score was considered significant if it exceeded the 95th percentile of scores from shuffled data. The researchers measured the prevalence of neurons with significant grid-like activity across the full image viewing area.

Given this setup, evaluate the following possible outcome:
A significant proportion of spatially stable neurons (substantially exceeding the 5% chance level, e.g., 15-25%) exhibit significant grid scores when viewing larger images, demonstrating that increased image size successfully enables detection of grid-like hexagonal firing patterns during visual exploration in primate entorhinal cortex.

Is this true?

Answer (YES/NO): NO